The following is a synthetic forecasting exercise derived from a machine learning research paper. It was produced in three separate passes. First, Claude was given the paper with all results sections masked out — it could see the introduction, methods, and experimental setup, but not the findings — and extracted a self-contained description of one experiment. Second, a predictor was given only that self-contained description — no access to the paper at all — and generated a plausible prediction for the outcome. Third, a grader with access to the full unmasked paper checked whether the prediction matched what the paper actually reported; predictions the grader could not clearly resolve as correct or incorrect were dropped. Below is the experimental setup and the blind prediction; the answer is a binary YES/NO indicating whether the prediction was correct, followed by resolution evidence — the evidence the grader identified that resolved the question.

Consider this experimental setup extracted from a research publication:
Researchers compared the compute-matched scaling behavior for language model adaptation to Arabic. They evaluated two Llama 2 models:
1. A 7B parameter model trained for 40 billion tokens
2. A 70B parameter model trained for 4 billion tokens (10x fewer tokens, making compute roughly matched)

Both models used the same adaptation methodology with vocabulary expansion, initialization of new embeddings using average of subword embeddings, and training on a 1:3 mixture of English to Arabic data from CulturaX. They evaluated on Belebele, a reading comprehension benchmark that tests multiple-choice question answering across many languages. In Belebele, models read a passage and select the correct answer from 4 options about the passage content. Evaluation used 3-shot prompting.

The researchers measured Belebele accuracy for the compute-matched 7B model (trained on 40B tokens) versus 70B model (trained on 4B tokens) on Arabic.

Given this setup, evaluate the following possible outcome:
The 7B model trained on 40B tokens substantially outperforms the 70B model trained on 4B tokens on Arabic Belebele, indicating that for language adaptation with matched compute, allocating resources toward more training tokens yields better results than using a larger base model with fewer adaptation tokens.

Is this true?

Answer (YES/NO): NO